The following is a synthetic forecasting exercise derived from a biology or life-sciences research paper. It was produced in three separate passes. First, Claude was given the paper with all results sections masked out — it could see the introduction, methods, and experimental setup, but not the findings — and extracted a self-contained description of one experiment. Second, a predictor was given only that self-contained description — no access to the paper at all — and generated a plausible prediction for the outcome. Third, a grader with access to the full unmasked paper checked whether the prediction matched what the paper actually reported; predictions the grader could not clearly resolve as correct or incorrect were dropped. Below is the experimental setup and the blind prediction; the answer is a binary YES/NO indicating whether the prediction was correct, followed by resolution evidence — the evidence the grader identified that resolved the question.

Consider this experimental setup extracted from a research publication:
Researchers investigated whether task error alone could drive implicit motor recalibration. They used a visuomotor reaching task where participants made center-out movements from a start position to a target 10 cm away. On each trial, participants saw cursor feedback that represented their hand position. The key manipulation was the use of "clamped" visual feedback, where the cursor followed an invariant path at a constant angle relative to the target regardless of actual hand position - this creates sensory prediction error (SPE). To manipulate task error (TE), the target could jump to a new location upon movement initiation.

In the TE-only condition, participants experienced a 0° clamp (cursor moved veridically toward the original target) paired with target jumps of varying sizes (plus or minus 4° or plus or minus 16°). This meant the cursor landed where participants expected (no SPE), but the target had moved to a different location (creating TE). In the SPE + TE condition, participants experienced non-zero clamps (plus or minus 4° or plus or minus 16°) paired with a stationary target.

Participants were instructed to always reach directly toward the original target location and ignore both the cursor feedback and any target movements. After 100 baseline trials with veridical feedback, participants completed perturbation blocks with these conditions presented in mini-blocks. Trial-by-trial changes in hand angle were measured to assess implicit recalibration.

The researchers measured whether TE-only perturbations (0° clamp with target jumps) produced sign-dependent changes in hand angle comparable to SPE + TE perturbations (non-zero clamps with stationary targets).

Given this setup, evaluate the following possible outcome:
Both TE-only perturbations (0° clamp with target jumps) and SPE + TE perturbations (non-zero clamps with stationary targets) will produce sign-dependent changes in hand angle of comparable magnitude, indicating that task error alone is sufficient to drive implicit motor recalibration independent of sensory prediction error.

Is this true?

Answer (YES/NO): NO